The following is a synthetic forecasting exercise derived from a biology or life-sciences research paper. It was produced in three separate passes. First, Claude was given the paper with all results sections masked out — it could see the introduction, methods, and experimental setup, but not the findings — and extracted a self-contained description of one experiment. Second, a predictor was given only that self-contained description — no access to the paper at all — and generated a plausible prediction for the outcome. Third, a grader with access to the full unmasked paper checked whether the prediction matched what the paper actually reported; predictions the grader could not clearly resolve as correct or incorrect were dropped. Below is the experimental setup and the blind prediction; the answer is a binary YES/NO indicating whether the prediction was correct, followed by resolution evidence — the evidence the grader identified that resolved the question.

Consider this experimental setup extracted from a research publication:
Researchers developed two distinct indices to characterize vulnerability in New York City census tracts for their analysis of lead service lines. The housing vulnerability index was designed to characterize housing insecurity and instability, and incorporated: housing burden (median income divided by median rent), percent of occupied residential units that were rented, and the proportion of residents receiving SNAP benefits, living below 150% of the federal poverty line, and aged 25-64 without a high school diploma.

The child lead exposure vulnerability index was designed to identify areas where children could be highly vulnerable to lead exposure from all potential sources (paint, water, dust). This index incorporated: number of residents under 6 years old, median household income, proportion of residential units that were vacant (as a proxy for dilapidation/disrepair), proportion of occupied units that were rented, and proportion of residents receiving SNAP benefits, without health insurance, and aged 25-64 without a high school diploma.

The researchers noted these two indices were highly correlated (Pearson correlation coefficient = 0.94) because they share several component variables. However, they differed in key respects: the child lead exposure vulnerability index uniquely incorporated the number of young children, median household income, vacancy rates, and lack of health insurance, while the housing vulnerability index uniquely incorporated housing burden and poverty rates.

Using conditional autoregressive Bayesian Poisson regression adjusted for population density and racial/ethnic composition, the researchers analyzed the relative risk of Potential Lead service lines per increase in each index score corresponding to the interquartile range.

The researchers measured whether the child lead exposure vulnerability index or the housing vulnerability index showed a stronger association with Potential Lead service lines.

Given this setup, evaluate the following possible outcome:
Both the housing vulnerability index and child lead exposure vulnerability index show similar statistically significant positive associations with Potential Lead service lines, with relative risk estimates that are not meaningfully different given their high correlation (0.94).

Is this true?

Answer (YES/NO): NO